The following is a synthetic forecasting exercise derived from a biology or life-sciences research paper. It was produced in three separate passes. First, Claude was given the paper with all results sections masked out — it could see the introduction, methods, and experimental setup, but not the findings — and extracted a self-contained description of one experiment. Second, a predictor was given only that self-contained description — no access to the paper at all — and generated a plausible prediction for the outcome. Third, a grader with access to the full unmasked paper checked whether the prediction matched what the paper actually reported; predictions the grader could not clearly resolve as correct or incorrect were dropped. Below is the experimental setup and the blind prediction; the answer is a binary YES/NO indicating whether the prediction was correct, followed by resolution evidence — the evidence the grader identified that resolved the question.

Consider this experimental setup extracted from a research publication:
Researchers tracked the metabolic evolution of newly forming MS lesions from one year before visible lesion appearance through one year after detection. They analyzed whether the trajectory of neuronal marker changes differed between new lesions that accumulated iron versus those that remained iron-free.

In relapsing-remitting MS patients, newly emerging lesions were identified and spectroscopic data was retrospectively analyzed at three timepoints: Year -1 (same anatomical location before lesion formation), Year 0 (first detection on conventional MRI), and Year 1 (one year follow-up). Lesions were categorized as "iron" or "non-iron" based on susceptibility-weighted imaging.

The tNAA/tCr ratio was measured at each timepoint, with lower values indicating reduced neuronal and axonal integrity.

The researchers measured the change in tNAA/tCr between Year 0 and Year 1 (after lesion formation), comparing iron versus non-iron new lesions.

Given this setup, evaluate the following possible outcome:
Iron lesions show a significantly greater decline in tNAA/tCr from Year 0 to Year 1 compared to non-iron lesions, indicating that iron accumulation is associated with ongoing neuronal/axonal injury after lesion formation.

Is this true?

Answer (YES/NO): NO